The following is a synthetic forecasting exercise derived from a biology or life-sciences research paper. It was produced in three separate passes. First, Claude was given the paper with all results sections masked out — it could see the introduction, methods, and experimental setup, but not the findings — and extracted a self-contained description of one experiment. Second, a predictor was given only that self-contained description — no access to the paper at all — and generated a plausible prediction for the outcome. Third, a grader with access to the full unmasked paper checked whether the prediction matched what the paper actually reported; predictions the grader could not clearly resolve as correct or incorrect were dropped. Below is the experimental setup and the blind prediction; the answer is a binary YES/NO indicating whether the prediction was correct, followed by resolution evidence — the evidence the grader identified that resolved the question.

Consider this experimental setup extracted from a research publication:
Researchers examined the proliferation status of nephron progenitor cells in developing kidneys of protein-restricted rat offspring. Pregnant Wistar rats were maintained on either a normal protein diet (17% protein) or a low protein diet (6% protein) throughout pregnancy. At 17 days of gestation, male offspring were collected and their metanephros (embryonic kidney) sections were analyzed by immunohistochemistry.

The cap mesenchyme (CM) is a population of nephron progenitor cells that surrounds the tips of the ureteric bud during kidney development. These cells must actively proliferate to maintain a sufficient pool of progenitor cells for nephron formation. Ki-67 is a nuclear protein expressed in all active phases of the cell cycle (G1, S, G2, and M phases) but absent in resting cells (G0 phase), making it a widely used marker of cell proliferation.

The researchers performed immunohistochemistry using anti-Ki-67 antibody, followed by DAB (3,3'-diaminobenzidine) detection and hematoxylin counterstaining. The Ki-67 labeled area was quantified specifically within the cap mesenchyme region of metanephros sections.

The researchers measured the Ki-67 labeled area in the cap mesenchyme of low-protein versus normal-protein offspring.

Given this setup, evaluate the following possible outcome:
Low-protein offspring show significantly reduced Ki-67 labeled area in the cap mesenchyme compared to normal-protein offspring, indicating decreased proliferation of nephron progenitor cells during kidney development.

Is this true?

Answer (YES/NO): YES